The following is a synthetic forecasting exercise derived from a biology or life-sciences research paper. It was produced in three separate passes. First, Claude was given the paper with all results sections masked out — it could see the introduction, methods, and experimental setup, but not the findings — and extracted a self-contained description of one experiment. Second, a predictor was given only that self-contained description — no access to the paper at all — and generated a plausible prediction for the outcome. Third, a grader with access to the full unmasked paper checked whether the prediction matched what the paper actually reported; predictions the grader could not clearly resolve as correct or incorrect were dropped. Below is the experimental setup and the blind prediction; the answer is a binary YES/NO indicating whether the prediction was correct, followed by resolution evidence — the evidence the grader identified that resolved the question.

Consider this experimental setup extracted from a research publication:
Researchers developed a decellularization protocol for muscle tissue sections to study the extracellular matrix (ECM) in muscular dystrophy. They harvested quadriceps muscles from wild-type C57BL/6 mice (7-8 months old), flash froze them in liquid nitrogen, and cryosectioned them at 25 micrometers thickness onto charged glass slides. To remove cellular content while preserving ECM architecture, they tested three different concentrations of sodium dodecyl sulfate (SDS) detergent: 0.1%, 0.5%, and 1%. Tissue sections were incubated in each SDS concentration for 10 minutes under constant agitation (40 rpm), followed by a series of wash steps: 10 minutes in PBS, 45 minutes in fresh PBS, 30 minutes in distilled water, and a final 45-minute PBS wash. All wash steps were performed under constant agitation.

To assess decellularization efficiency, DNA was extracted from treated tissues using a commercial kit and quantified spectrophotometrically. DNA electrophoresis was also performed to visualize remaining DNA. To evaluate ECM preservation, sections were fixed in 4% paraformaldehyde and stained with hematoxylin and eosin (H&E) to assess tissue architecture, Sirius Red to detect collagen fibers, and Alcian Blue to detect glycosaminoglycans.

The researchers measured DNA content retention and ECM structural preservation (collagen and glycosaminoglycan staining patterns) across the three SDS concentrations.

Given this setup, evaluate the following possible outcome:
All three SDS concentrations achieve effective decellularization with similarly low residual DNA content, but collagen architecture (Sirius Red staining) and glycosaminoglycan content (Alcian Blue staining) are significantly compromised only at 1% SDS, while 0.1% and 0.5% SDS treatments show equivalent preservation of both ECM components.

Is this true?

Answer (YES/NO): NO